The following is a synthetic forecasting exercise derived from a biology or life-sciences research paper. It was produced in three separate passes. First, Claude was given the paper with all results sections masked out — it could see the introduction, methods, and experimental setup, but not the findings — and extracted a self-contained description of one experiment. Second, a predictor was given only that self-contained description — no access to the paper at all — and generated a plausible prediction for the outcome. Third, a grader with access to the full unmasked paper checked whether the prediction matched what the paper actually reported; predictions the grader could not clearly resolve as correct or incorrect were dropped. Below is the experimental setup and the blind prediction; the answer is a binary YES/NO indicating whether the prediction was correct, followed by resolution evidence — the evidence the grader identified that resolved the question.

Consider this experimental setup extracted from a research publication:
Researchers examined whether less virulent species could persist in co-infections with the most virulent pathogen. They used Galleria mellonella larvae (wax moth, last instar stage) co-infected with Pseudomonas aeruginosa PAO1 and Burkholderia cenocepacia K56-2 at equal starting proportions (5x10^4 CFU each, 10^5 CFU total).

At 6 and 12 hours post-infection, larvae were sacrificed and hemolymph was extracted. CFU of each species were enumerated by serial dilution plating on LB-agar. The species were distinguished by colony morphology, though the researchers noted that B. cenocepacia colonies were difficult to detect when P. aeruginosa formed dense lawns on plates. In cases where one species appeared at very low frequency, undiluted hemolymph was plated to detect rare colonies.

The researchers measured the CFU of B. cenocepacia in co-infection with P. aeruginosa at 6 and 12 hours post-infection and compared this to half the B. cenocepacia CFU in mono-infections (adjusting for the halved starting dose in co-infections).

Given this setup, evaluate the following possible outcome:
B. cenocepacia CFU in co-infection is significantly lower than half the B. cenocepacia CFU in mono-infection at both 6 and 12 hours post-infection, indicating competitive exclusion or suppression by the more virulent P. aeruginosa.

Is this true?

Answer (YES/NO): YES